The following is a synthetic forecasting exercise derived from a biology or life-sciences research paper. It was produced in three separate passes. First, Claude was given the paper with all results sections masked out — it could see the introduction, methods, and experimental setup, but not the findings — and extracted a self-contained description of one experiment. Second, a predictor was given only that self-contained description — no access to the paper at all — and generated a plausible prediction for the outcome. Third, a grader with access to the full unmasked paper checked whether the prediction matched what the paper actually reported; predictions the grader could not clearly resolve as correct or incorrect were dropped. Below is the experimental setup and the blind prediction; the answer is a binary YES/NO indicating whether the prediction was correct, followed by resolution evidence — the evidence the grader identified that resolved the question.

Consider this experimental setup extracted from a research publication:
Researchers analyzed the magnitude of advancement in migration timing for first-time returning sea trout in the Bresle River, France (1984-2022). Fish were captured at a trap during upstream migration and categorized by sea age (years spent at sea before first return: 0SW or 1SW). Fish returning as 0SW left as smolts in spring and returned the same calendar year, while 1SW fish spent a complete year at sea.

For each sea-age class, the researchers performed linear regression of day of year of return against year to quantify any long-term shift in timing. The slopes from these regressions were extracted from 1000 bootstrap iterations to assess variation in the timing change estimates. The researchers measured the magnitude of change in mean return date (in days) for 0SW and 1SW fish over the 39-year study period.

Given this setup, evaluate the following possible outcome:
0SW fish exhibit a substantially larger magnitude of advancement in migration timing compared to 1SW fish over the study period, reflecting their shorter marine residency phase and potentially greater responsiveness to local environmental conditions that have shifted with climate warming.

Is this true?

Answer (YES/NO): NO